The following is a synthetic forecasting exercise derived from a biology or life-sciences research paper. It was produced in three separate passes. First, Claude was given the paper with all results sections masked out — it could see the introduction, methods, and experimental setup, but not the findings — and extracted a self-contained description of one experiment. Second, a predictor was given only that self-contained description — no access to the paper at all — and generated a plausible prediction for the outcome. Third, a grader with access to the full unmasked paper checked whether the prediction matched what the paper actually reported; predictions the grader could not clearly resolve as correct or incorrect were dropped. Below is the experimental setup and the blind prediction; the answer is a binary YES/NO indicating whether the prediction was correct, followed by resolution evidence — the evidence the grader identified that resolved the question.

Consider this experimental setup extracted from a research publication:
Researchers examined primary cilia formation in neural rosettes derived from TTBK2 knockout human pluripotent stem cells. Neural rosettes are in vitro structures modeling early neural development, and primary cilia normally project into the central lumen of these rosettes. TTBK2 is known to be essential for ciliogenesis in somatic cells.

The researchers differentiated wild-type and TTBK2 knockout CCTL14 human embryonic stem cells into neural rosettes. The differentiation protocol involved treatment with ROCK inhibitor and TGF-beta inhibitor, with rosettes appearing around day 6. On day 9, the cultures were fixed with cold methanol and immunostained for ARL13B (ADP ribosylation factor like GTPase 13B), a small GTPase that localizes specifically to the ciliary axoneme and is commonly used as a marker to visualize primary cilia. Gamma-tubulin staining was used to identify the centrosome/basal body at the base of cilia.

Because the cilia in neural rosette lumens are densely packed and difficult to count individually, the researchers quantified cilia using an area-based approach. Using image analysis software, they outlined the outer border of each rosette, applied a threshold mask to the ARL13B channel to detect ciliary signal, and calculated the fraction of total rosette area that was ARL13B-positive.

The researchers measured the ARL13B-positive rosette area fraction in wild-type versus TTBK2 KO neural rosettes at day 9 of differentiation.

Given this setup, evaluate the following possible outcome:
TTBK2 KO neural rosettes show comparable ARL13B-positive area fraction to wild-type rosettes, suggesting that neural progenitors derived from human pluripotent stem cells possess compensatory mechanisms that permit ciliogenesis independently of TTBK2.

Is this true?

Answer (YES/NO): NO